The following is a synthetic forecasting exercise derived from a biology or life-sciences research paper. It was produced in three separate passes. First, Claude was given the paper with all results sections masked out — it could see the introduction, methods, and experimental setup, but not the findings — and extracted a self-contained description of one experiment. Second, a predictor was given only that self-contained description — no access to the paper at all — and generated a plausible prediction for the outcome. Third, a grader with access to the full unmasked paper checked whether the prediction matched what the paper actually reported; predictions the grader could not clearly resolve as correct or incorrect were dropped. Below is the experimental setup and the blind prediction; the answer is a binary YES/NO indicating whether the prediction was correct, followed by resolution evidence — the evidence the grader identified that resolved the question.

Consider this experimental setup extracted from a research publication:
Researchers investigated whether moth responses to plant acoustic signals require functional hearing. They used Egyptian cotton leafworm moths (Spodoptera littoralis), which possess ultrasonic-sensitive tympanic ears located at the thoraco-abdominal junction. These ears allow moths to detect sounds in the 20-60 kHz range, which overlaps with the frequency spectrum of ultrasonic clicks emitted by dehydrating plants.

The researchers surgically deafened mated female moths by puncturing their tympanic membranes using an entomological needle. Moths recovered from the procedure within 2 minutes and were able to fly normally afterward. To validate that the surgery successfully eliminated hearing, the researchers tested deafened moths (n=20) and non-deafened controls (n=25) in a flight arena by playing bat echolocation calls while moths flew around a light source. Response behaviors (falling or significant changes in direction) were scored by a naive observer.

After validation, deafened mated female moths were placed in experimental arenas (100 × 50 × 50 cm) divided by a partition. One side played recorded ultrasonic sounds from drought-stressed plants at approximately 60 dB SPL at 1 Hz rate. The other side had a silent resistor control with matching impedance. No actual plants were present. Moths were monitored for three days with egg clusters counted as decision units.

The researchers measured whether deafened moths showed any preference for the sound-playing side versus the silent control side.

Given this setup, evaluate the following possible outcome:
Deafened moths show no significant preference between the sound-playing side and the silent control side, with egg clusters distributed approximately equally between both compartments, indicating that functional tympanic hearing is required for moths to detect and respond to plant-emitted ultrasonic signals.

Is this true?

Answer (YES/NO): YES